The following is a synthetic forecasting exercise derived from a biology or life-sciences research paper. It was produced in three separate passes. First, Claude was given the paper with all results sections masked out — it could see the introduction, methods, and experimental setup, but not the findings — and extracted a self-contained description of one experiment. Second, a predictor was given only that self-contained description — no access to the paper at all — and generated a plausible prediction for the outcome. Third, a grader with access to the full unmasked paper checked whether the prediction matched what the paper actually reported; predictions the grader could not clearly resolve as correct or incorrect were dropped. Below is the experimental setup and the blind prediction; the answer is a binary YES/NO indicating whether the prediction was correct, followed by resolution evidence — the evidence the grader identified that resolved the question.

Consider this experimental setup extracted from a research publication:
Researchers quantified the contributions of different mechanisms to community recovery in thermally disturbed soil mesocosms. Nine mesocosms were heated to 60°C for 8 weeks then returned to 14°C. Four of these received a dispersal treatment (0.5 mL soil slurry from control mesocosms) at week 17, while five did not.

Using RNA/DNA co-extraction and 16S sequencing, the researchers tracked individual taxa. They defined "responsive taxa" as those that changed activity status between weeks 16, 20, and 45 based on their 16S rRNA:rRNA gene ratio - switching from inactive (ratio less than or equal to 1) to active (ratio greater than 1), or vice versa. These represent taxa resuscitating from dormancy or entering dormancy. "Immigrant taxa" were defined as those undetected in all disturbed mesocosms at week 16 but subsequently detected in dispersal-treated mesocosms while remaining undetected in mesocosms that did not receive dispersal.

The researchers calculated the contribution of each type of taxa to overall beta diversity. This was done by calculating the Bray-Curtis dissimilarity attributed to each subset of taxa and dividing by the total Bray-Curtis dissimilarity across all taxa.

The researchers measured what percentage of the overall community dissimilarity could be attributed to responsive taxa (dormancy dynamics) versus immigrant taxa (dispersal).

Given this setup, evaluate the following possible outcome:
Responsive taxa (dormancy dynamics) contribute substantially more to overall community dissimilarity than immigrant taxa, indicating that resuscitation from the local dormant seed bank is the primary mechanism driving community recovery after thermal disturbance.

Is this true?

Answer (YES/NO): NO